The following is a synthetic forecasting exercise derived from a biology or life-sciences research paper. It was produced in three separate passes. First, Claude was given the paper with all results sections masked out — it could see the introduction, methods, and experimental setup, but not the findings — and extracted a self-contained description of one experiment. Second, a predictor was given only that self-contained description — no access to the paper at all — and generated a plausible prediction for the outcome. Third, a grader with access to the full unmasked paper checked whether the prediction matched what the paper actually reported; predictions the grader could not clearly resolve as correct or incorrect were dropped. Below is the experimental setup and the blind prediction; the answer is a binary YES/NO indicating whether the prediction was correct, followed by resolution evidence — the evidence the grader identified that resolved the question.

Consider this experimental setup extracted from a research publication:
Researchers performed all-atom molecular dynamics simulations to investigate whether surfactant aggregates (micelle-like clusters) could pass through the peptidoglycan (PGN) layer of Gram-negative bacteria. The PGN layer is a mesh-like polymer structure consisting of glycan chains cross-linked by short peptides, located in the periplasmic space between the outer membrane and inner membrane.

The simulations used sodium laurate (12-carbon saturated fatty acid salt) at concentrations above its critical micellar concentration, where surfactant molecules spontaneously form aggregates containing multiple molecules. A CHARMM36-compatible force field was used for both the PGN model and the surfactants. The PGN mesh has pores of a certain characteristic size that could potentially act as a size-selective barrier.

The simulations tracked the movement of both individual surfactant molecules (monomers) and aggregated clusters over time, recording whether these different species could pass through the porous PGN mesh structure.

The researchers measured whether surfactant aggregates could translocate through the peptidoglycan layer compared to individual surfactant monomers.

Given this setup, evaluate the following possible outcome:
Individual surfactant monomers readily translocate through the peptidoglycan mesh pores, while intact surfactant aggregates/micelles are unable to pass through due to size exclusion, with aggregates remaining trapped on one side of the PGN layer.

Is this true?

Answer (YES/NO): YES